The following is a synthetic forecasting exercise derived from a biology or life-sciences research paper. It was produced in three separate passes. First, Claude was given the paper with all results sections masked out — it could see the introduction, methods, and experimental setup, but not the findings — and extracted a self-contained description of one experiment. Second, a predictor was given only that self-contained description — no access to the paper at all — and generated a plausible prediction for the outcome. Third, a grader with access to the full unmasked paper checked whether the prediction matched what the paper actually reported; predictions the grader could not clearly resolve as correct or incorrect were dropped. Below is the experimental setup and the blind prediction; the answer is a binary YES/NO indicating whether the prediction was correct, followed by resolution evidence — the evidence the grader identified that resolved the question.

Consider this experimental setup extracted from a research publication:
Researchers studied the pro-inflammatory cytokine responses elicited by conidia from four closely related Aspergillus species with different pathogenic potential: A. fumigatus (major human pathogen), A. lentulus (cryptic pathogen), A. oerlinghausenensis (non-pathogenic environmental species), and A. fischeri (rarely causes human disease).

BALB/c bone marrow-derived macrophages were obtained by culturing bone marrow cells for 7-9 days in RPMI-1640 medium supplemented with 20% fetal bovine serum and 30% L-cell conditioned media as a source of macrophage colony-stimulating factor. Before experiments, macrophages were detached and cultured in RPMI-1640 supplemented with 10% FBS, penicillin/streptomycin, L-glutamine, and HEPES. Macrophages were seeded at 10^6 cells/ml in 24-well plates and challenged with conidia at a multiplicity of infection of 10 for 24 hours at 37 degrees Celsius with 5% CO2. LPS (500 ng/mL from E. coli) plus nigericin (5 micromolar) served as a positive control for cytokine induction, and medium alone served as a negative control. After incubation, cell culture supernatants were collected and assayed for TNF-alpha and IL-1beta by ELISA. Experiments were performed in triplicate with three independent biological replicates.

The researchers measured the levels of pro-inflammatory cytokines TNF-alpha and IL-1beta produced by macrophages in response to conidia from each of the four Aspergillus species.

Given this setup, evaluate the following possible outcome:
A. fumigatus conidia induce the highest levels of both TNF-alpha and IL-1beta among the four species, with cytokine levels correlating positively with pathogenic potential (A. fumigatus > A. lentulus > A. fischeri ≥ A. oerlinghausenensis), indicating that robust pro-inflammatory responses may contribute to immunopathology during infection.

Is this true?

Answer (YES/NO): YES